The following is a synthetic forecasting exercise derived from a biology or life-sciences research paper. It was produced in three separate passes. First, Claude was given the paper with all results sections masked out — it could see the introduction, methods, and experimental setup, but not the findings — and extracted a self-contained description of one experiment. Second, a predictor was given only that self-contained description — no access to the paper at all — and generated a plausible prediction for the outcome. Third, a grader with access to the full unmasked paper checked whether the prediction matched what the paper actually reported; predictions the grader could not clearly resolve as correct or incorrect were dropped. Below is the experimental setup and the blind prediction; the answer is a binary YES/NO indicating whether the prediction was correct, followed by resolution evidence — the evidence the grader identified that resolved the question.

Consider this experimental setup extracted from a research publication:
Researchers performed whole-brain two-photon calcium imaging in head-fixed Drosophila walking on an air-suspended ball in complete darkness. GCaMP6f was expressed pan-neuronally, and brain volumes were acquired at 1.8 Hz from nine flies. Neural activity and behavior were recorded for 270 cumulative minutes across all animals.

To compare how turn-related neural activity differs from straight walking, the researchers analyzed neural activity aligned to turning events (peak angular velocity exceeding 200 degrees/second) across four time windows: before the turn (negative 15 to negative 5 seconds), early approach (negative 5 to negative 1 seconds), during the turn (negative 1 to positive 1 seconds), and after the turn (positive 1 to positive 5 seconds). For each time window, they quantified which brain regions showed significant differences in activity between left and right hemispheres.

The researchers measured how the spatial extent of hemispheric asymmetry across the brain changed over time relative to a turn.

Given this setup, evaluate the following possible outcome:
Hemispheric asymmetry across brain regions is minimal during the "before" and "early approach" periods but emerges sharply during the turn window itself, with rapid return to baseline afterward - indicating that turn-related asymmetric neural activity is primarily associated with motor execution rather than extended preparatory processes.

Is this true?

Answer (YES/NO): NO